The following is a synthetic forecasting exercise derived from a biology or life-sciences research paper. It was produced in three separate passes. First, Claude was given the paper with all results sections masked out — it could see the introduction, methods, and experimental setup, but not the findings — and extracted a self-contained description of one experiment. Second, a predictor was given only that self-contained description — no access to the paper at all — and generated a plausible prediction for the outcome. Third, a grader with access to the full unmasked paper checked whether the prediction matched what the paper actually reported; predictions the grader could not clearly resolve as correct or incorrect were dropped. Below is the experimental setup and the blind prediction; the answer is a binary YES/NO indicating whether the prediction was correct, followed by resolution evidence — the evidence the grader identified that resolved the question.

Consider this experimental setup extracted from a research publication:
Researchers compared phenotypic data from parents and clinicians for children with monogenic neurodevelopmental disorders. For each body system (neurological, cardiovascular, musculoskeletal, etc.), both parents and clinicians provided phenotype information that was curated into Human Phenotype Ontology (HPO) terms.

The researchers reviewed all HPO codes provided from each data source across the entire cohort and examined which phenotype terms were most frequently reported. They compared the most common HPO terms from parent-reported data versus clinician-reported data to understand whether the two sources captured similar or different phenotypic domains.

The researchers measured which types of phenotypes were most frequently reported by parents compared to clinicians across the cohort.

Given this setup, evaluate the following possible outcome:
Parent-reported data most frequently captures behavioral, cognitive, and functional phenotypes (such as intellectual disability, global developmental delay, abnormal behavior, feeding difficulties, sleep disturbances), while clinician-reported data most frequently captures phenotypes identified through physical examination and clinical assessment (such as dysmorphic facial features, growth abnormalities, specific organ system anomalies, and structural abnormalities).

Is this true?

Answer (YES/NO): NO